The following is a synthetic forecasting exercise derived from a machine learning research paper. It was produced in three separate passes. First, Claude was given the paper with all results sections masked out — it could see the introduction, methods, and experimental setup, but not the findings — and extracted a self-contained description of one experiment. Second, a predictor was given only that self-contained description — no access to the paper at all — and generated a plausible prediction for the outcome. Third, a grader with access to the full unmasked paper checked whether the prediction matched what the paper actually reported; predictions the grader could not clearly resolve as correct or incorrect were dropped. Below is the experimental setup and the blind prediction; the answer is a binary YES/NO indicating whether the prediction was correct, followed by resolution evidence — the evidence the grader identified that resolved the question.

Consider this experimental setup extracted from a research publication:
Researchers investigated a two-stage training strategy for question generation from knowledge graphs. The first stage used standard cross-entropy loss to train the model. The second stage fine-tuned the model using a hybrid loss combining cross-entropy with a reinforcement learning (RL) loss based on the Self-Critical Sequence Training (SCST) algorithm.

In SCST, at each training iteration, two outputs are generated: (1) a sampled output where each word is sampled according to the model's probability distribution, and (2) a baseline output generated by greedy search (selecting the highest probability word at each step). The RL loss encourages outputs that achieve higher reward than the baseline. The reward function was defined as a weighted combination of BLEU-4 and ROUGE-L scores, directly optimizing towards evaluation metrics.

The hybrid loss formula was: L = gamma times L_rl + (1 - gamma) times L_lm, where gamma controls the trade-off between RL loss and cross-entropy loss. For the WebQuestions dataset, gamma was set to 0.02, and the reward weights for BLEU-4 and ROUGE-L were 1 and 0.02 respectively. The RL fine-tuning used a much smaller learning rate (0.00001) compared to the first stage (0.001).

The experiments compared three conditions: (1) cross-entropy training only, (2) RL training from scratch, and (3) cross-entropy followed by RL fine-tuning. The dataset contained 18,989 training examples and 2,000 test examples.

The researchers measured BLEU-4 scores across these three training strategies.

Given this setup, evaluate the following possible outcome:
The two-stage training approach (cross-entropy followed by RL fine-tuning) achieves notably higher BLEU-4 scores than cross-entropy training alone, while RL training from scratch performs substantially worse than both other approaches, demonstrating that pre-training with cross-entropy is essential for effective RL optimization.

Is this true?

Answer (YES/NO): NO